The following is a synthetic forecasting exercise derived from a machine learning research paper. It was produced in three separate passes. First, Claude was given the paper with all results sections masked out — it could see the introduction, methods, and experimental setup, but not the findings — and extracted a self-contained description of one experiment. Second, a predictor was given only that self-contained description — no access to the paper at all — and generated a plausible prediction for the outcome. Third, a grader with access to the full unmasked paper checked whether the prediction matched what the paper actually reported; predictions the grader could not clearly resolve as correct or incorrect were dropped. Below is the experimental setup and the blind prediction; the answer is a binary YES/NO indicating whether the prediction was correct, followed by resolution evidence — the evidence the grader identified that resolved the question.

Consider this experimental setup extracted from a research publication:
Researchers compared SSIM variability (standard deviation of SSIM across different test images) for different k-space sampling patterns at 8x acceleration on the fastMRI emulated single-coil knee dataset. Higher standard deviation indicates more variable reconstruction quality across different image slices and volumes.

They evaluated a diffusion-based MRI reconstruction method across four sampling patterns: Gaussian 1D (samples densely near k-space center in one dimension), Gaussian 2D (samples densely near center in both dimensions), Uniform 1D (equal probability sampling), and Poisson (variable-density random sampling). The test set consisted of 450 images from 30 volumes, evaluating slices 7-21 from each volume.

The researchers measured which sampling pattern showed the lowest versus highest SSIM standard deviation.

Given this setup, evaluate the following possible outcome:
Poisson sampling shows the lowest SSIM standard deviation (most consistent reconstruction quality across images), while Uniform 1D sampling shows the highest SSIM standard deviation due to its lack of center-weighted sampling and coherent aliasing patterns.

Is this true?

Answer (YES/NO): NO